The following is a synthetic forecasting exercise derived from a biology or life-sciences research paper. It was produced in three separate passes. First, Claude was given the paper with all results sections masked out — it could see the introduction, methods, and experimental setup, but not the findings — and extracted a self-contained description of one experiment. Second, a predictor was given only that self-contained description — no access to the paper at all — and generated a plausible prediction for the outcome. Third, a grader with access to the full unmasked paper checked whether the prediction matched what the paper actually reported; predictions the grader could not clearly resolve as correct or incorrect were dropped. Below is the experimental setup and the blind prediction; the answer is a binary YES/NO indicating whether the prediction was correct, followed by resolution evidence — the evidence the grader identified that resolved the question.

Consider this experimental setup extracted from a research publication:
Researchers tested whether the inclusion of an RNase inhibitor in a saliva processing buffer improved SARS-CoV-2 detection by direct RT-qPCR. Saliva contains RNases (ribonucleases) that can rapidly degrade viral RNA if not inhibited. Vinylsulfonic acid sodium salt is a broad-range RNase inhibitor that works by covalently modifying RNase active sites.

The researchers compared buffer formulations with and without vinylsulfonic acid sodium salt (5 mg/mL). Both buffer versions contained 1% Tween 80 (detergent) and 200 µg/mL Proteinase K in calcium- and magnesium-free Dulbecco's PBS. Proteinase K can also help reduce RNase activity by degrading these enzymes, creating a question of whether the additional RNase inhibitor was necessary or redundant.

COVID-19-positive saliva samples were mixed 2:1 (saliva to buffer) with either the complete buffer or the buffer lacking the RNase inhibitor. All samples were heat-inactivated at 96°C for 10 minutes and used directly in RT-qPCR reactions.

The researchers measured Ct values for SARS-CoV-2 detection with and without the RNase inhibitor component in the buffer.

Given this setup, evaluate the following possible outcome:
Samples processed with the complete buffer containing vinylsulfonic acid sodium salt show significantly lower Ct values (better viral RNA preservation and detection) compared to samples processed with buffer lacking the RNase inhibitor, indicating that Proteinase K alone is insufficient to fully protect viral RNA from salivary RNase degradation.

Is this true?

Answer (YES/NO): YES